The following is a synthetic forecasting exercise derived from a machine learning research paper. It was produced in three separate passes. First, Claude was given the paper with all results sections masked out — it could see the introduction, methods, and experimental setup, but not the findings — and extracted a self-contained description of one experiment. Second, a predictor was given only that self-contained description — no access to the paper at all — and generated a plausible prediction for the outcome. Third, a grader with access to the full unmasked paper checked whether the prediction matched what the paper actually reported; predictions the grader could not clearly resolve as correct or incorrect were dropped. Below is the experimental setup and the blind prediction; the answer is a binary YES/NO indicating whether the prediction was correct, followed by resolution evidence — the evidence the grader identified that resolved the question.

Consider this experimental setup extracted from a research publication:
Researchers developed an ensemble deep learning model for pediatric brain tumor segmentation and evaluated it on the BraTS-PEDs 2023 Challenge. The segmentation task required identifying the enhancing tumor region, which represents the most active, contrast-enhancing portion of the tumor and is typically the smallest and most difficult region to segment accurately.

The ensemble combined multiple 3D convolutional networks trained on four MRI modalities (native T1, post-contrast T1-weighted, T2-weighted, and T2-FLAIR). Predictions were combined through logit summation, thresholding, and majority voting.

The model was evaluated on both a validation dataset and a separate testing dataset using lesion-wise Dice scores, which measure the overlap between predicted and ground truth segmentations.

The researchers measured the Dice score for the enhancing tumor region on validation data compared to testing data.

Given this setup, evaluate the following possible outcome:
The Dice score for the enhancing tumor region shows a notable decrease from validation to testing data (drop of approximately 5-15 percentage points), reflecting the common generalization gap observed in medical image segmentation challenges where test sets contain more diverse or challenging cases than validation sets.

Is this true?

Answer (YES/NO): NO